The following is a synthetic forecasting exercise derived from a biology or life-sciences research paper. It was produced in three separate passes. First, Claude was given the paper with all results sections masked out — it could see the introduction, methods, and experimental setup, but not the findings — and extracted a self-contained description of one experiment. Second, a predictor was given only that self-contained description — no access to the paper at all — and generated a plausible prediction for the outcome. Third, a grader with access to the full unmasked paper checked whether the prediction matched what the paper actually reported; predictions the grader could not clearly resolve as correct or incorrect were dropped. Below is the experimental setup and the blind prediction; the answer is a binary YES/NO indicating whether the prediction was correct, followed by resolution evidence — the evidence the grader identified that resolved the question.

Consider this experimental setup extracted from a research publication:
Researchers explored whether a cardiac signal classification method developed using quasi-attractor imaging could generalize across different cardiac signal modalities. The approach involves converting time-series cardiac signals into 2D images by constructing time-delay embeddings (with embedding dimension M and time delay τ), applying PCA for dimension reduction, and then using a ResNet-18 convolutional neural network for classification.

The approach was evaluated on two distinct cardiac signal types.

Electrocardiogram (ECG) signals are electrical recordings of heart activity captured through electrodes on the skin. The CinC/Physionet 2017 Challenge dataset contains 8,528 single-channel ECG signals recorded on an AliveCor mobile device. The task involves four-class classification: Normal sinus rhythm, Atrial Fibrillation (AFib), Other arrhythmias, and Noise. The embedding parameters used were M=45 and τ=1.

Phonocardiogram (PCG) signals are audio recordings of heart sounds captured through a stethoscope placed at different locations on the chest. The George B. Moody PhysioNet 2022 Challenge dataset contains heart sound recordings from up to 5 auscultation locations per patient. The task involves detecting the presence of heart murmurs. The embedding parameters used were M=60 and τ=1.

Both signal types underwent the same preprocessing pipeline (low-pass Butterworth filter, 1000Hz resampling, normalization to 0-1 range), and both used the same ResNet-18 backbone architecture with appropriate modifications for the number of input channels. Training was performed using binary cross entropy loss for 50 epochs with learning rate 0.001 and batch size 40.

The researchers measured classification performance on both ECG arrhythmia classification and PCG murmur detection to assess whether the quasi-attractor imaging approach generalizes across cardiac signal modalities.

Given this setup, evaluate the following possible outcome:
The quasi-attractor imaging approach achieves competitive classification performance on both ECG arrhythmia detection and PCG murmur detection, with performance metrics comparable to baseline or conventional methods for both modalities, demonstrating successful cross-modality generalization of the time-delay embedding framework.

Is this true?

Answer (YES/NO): NO